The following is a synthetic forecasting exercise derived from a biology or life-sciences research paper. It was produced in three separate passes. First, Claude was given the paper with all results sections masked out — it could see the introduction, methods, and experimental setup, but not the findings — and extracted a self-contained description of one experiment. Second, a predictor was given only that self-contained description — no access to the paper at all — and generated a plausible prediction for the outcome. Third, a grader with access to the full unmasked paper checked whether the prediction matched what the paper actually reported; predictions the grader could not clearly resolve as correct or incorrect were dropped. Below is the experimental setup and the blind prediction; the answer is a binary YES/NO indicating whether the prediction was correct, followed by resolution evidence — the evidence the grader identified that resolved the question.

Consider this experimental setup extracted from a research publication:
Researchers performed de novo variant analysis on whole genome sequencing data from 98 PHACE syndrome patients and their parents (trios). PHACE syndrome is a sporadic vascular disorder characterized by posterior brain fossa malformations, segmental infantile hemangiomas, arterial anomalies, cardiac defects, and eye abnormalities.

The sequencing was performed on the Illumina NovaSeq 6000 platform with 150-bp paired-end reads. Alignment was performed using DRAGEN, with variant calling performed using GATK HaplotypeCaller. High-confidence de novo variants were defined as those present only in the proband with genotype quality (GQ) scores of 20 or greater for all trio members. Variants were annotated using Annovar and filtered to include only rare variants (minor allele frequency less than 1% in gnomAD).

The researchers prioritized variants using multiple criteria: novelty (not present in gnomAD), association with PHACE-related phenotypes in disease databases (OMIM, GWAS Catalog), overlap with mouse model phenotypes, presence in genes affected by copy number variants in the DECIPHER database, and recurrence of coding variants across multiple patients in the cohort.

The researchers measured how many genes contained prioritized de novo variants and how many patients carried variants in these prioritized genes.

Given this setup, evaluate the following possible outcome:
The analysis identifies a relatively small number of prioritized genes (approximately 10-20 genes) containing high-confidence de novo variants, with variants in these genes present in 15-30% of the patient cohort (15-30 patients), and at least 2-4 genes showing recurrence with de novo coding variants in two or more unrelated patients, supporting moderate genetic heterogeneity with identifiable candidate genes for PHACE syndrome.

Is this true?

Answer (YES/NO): NO